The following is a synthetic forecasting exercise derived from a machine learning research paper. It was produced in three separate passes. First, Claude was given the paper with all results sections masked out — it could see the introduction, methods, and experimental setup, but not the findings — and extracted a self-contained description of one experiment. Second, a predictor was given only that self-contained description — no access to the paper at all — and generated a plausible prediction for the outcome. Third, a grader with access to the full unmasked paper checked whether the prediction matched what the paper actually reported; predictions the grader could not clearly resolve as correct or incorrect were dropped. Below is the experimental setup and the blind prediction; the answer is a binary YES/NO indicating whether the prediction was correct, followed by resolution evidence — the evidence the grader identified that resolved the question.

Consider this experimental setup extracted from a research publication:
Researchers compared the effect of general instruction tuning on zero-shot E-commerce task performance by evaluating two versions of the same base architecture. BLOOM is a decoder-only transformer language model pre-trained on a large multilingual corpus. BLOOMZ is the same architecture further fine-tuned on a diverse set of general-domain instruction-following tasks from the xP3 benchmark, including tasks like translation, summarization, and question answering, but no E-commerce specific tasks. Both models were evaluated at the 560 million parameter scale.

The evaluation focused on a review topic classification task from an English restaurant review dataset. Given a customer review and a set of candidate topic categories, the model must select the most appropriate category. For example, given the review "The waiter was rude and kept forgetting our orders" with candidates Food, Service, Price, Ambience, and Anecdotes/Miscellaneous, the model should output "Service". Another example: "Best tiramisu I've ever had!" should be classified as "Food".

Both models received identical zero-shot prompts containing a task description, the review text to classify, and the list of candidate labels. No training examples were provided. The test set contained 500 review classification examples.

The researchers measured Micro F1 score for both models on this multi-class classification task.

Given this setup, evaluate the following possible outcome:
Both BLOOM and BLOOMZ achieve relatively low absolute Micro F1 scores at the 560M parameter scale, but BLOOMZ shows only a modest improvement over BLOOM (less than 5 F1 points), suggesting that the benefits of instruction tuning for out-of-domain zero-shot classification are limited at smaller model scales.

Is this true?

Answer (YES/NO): NO